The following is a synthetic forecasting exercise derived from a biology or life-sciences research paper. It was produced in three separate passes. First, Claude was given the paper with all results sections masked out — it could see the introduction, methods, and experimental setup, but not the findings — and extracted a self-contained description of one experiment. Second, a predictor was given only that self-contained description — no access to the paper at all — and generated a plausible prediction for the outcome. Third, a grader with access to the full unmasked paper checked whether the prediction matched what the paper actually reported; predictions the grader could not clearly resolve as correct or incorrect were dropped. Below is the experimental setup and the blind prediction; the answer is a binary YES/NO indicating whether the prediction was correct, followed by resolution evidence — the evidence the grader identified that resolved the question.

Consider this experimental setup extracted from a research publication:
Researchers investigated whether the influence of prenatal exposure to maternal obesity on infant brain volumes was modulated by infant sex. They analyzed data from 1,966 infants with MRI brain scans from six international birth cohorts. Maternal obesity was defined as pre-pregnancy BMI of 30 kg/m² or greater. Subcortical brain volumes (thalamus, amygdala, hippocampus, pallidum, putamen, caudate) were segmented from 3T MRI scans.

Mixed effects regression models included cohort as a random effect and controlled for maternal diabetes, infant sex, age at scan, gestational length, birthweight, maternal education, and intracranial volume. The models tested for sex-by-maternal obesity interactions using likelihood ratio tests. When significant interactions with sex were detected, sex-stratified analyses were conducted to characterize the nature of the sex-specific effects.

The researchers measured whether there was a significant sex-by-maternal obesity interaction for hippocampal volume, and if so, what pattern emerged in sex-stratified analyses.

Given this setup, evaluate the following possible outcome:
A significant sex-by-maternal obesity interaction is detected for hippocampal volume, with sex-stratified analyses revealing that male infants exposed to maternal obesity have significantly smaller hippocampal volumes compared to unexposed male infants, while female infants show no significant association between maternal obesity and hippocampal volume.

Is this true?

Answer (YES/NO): NO